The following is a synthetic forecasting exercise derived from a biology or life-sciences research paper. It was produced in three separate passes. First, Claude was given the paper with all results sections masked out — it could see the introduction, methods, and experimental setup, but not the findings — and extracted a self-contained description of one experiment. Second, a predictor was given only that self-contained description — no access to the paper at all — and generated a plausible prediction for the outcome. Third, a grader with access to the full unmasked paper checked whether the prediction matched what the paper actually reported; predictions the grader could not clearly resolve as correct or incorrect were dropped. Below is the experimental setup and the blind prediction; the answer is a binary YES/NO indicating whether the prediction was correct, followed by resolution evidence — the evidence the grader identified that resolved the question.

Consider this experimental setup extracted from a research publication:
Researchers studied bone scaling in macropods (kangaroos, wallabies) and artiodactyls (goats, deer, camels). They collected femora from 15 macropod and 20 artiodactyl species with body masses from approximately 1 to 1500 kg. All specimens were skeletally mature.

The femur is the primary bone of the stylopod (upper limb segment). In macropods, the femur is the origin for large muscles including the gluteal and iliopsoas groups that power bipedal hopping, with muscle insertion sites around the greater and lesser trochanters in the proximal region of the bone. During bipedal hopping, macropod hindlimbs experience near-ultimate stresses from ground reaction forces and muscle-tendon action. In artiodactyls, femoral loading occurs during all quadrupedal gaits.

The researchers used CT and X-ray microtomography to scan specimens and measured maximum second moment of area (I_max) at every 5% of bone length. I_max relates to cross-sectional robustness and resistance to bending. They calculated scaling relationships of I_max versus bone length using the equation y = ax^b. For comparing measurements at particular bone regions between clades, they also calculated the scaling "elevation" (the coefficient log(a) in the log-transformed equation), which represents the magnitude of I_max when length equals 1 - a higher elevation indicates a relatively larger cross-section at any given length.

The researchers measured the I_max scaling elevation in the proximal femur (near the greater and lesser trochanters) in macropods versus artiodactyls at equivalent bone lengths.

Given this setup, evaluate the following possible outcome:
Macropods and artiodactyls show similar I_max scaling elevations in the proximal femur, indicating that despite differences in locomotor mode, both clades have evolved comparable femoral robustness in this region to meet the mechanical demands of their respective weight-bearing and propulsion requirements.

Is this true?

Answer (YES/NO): NO